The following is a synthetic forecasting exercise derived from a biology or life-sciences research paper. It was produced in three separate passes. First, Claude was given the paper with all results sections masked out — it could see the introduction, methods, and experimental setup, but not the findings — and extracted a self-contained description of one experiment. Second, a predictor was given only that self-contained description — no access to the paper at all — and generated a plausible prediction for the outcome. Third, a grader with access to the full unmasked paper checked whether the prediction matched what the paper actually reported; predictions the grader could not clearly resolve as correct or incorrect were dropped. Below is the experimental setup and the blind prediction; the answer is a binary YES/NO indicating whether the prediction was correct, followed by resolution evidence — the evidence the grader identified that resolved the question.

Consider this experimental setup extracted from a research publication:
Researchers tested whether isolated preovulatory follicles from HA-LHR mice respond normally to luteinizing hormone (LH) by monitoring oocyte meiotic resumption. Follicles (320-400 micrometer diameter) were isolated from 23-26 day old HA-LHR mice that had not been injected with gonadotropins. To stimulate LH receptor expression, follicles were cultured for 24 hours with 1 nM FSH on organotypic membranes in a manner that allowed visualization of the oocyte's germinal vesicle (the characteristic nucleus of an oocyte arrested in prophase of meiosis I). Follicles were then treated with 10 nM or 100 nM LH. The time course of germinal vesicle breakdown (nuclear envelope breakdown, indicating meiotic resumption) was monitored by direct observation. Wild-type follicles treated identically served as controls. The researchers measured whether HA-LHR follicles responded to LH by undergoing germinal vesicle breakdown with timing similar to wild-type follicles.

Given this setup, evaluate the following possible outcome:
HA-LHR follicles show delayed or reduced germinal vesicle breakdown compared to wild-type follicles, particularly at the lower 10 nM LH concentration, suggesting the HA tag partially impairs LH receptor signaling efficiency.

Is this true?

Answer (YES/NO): YES